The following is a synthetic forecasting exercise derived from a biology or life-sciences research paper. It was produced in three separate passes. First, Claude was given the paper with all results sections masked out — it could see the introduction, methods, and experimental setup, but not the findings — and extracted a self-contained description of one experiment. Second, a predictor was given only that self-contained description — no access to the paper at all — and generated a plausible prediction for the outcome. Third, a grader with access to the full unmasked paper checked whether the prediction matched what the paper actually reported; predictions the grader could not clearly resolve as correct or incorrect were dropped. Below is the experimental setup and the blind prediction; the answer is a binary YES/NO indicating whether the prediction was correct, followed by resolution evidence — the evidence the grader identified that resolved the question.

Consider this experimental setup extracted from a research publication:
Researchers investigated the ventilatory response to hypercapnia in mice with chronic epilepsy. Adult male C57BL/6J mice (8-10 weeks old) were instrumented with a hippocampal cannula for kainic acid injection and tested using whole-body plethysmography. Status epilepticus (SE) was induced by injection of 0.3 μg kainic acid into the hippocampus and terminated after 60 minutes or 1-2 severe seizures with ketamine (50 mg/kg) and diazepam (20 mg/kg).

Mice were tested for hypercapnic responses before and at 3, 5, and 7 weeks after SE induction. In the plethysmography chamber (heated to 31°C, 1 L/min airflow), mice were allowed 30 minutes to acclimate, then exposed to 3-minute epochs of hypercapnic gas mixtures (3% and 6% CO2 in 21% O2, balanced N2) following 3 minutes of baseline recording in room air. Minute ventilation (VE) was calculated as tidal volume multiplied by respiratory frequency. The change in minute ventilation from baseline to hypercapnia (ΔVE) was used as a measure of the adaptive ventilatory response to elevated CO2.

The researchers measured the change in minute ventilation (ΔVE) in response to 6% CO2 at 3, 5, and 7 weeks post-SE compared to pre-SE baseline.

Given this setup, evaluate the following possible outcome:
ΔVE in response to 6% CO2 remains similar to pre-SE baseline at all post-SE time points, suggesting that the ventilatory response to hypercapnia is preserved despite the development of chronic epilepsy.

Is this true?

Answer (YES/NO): NO